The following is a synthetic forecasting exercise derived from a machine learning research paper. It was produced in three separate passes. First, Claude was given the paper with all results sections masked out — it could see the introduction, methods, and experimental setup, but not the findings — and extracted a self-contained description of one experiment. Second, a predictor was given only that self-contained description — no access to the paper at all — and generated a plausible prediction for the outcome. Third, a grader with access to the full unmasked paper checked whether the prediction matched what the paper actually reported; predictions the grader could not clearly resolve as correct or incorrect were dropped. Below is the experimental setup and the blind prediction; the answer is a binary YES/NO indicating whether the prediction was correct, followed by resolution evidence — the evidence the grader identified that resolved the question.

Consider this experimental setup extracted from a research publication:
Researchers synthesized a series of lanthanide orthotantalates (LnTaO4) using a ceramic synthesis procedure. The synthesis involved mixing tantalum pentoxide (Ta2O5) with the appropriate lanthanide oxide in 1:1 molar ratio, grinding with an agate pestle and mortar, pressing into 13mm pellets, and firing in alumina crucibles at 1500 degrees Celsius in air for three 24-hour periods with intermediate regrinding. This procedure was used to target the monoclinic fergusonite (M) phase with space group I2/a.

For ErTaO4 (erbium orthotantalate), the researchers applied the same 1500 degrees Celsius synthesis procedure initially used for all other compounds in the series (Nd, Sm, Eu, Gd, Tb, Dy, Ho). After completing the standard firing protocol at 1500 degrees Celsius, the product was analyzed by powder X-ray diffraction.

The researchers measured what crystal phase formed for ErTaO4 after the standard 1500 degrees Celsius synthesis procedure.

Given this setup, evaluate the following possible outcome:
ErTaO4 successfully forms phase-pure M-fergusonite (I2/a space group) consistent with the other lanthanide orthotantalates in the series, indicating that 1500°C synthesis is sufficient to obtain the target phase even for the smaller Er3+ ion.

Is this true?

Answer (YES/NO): NO